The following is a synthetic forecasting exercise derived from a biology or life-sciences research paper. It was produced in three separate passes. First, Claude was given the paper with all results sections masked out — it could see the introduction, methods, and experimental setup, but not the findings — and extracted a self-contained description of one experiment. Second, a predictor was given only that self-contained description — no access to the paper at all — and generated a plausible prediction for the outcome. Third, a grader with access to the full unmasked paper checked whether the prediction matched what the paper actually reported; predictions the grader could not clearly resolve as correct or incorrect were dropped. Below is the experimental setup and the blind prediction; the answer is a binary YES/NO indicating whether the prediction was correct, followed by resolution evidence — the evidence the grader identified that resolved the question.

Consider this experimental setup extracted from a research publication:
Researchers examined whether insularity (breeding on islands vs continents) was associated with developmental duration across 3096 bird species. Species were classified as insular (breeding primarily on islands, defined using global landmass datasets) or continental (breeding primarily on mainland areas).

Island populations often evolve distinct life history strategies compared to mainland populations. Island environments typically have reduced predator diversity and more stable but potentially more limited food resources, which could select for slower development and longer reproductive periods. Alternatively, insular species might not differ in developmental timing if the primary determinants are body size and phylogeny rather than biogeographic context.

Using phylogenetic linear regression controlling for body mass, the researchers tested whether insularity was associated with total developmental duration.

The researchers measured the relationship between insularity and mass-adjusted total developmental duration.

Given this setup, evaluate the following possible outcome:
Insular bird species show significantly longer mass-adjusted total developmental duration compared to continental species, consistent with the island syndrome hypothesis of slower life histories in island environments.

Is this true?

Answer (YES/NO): YES